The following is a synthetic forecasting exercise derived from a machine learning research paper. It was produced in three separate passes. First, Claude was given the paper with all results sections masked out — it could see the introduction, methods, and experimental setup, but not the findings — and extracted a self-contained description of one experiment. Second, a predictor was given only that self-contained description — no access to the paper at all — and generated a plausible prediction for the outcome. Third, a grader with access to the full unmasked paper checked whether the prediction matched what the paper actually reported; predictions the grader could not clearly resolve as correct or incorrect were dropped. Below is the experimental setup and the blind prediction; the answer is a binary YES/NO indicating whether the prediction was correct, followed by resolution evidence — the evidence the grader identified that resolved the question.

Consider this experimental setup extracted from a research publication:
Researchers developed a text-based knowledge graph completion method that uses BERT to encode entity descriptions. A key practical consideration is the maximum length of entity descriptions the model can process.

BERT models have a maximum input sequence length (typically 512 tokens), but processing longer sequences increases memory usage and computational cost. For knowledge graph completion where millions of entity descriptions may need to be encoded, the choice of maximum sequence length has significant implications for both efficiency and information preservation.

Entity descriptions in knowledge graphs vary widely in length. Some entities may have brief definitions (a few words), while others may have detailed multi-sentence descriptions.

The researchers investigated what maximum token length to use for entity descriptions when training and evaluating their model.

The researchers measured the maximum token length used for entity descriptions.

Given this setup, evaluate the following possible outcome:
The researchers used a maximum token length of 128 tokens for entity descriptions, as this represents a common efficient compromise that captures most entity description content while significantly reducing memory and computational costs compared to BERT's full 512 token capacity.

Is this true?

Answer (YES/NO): NO